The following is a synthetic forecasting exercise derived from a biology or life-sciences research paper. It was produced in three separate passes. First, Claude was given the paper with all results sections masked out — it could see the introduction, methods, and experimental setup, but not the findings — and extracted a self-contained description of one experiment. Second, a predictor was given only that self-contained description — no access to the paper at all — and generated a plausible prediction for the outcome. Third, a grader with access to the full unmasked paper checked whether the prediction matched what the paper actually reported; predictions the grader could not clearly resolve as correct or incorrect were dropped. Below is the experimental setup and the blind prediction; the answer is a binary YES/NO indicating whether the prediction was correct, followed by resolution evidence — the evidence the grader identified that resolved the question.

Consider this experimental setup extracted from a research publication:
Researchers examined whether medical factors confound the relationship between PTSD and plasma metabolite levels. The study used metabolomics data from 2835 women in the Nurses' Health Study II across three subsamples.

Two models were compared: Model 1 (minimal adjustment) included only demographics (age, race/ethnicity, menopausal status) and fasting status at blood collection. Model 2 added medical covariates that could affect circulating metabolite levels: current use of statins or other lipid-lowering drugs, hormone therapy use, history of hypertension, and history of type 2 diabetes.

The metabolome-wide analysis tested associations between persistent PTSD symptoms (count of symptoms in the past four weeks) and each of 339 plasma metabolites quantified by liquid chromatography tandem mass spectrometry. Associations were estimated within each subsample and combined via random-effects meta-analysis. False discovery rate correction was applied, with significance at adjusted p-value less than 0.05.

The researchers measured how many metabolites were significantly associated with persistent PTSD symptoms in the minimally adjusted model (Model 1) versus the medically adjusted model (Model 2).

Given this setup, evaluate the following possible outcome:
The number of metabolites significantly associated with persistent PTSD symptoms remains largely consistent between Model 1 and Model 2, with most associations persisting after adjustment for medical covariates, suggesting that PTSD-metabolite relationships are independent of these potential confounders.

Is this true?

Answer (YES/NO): NO